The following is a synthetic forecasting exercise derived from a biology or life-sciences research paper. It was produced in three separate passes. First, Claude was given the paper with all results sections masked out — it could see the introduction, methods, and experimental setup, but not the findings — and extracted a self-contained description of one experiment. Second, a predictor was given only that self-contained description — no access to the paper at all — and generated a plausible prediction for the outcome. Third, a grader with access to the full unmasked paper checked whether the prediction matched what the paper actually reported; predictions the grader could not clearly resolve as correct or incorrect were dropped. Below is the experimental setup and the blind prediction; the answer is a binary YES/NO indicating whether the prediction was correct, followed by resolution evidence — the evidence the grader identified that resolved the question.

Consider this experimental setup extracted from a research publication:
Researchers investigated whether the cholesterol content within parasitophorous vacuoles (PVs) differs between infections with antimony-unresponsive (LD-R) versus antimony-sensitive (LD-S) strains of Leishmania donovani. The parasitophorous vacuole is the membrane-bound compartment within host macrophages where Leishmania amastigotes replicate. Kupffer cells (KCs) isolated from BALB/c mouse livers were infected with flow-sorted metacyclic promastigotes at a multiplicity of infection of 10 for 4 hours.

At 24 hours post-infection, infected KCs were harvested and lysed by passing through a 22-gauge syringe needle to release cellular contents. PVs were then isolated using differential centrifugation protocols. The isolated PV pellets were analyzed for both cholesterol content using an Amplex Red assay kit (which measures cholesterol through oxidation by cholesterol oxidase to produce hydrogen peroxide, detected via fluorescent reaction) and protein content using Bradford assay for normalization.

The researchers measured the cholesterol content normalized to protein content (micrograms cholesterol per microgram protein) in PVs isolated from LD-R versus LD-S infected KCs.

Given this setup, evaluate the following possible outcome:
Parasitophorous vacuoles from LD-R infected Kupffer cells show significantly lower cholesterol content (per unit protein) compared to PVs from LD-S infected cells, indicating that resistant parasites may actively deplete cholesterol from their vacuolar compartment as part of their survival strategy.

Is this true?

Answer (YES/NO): NO